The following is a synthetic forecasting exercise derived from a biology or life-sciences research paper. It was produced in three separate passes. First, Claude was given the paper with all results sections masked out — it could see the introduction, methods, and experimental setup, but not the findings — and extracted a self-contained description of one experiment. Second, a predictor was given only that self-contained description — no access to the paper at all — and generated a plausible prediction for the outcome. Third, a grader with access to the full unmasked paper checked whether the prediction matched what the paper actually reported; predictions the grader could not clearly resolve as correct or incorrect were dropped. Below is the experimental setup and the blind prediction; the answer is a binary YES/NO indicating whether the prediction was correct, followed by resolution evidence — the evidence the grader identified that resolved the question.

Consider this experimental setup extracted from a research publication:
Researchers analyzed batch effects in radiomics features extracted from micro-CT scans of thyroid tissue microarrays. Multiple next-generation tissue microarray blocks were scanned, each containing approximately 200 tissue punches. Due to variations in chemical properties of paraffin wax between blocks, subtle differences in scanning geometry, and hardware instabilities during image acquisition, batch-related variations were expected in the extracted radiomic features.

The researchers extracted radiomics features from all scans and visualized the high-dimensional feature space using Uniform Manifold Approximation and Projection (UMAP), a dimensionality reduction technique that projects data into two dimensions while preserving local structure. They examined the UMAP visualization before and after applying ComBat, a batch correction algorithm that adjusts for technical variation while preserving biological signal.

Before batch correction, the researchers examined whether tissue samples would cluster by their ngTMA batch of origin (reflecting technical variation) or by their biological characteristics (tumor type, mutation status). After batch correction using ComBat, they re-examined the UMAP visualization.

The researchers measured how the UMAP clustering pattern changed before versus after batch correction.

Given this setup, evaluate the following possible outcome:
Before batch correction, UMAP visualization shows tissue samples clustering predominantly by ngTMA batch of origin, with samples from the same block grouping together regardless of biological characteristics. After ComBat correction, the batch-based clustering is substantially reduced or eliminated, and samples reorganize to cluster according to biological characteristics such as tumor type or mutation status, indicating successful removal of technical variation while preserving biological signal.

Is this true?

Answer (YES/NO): YES